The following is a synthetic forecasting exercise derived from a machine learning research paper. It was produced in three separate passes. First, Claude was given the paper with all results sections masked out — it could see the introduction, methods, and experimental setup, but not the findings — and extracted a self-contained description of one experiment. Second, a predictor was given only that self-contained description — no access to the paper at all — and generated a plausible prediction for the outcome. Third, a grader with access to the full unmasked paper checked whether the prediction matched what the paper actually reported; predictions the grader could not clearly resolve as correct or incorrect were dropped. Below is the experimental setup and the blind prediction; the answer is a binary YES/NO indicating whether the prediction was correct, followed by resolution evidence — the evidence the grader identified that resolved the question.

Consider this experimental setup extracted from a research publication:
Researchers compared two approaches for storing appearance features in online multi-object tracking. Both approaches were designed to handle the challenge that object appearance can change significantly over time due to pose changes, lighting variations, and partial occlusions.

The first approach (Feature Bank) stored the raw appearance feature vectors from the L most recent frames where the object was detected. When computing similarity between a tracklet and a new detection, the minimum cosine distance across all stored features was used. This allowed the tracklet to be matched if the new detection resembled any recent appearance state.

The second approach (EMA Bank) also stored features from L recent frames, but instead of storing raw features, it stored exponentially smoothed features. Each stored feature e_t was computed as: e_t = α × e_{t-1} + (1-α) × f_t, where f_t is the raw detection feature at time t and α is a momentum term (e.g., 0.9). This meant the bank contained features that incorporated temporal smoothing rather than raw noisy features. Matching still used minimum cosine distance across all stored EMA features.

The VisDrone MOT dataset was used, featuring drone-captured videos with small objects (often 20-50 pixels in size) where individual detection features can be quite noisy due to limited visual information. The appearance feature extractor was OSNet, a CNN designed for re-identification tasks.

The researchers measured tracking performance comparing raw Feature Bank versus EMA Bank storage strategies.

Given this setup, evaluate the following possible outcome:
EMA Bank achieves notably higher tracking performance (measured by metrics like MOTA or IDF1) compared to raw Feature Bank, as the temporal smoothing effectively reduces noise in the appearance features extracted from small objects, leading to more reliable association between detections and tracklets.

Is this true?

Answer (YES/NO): NO